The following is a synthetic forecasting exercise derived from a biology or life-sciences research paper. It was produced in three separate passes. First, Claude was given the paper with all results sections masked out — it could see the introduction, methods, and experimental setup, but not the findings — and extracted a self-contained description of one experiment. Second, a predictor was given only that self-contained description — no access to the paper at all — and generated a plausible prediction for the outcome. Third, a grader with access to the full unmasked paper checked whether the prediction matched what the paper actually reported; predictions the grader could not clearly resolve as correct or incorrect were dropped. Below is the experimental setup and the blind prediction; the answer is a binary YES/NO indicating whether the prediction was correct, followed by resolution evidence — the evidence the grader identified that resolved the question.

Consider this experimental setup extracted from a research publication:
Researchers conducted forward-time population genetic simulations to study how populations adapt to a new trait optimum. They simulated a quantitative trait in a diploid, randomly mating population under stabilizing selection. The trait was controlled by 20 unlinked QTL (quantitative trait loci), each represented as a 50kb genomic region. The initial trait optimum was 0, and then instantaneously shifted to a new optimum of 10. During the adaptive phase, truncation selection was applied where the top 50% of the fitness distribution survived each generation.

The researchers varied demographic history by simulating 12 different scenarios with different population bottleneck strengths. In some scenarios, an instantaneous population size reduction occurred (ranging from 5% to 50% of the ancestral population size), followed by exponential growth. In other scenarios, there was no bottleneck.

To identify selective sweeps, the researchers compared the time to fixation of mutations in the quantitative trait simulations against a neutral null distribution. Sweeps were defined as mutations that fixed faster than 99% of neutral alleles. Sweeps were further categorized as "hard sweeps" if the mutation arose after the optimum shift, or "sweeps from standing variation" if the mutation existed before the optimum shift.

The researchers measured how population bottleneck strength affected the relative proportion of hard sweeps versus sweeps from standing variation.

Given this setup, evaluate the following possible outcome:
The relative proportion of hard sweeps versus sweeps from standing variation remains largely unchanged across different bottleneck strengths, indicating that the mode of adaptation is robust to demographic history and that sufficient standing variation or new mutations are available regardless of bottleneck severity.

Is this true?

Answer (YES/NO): NO